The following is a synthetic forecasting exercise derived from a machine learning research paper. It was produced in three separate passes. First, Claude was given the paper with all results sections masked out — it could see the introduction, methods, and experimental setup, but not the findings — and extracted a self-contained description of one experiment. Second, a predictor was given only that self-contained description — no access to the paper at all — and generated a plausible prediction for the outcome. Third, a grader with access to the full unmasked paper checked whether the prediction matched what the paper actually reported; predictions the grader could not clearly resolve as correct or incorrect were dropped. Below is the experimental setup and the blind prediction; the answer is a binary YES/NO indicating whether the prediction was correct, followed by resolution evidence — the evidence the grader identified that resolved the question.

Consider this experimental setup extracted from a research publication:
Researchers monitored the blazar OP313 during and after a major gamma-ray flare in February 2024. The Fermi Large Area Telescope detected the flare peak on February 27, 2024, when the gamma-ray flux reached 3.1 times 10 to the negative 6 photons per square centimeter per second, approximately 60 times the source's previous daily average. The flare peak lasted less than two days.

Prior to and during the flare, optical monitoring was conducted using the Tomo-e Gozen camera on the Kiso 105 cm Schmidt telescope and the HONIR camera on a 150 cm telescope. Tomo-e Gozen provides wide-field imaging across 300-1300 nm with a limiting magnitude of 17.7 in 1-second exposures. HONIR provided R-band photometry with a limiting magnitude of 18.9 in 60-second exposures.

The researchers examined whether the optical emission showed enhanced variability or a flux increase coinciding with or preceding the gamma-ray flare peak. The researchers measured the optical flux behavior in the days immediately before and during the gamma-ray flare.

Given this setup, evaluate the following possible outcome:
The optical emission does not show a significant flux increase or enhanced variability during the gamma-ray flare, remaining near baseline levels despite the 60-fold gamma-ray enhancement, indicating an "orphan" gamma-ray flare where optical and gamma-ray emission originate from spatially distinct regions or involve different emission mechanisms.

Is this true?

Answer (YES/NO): NO